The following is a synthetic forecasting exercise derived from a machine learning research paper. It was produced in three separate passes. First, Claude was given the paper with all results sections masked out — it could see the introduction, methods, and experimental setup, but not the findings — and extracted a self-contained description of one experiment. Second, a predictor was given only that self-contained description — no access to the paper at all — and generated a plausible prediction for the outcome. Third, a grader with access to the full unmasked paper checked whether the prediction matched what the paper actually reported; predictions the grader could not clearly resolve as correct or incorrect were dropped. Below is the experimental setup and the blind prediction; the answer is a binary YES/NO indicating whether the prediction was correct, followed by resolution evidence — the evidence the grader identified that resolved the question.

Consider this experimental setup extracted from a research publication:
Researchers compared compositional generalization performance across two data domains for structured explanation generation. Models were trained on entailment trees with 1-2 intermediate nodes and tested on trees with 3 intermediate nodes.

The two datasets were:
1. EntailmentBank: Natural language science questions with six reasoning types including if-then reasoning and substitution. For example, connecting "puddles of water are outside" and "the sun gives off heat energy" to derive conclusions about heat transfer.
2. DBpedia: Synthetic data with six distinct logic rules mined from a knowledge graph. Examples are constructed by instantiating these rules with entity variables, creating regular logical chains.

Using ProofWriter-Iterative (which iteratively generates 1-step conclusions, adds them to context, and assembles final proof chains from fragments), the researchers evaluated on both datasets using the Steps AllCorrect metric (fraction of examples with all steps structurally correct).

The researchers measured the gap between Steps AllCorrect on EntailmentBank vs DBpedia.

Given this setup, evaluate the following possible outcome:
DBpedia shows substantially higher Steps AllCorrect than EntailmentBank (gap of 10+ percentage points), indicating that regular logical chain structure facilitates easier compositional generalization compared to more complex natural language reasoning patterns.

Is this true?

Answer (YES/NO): YES